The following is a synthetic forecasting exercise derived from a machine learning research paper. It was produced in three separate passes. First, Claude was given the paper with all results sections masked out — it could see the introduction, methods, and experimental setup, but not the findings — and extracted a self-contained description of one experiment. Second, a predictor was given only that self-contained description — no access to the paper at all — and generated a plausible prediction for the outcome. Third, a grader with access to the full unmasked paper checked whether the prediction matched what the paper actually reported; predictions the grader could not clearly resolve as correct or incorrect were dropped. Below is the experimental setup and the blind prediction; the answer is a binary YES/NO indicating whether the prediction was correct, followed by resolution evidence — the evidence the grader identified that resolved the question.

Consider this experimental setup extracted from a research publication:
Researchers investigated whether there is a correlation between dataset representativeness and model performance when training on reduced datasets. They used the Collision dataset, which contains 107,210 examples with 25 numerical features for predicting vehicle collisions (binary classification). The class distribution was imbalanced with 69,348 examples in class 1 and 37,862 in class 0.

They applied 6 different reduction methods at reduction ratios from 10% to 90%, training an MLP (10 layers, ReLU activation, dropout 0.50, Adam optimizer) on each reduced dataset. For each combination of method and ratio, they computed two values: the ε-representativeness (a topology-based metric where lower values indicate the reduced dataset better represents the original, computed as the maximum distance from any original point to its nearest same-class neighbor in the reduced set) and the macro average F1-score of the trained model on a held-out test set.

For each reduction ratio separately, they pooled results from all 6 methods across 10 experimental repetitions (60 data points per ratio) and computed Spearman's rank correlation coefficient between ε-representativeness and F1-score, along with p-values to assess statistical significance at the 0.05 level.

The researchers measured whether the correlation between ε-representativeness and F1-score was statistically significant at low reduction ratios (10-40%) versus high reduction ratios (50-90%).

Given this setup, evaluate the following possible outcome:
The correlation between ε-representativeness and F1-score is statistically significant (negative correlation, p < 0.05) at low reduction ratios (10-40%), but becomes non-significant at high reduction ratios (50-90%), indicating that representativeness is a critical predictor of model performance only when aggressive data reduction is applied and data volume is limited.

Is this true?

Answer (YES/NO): YES